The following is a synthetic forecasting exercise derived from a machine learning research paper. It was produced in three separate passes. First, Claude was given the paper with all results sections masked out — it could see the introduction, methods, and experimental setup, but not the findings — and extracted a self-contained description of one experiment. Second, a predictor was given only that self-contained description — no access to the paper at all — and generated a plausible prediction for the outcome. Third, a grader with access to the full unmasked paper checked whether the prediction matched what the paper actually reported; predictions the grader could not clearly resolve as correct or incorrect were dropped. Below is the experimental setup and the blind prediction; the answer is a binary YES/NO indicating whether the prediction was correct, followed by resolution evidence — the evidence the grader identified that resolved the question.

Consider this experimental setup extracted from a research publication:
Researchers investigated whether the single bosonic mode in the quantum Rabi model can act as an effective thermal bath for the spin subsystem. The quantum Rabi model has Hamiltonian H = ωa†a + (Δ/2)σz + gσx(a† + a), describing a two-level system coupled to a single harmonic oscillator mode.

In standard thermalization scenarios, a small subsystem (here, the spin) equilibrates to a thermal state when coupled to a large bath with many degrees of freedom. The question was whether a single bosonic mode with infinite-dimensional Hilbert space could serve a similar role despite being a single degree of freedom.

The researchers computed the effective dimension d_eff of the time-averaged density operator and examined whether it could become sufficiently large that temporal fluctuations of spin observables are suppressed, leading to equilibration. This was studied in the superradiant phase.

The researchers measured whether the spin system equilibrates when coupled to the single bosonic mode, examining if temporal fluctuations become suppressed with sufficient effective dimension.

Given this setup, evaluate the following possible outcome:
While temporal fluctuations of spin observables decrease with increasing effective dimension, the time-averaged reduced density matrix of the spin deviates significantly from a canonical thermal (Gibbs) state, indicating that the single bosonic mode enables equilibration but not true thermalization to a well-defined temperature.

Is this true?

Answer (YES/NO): YES